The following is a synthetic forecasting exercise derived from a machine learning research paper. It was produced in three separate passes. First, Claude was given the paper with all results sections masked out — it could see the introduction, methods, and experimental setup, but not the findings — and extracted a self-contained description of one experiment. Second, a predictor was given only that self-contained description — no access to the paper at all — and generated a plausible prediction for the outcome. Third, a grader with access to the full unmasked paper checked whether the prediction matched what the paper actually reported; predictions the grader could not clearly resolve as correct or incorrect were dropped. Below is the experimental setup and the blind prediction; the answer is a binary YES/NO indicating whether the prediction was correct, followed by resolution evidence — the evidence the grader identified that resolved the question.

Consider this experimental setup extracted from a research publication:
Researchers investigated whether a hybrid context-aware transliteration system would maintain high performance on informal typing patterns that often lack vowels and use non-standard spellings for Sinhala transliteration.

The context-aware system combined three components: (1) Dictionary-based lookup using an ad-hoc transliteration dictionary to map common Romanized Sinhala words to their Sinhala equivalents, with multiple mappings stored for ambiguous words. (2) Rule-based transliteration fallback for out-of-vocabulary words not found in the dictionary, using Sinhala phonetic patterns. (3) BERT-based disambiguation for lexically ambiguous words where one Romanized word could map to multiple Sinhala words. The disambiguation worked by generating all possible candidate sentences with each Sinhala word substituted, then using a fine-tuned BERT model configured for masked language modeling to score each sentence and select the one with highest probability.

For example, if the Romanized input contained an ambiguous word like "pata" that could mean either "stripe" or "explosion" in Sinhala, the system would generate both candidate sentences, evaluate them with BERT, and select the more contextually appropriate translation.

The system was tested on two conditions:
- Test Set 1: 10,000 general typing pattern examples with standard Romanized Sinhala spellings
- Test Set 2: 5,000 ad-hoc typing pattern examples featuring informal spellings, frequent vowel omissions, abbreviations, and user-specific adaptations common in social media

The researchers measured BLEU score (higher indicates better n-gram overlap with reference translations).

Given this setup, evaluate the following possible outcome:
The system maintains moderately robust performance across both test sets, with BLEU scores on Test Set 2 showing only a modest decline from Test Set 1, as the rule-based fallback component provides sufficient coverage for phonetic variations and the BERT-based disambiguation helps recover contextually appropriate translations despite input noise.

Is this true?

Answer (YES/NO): NO